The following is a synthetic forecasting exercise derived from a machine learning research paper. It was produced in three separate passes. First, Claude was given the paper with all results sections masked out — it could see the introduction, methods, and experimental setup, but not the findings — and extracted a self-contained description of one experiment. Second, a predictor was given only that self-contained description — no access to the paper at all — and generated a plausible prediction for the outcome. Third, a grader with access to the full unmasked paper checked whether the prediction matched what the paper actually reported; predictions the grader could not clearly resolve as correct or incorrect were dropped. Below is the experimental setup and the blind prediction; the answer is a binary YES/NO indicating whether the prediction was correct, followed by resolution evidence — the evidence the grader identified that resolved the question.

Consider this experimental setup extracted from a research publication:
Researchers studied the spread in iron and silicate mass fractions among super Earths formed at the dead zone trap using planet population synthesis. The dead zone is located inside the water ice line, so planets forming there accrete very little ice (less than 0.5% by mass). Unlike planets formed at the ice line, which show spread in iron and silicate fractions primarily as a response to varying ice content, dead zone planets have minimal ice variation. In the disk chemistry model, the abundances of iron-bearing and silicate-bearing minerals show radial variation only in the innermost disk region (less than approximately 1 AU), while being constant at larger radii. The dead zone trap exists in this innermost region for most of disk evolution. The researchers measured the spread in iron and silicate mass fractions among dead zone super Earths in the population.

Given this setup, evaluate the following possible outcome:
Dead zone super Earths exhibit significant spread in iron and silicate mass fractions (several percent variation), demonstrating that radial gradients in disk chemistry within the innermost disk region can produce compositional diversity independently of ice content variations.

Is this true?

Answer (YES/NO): YES